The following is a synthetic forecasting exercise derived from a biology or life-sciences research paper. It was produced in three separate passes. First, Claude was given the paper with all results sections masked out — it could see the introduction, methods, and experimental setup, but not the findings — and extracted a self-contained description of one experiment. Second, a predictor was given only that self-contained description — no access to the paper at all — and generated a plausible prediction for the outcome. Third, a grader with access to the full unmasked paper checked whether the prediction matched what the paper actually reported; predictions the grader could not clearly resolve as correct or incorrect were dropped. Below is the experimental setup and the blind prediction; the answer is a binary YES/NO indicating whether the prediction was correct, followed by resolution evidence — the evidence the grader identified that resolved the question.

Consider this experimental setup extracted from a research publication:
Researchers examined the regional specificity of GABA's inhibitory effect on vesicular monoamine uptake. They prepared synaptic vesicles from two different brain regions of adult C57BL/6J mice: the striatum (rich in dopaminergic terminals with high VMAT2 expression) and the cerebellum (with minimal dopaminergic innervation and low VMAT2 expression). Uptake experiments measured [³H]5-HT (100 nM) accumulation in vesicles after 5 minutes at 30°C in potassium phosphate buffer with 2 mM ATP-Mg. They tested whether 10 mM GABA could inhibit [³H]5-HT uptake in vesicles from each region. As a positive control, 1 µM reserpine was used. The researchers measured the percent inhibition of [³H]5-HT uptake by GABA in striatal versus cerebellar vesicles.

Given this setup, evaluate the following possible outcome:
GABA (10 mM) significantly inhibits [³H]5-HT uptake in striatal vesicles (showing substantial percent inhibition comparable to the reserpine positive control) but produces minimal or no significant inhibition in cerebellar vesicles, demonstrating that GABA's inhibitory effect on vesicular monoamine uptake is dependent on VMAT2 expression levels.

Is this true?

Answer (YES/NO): NO